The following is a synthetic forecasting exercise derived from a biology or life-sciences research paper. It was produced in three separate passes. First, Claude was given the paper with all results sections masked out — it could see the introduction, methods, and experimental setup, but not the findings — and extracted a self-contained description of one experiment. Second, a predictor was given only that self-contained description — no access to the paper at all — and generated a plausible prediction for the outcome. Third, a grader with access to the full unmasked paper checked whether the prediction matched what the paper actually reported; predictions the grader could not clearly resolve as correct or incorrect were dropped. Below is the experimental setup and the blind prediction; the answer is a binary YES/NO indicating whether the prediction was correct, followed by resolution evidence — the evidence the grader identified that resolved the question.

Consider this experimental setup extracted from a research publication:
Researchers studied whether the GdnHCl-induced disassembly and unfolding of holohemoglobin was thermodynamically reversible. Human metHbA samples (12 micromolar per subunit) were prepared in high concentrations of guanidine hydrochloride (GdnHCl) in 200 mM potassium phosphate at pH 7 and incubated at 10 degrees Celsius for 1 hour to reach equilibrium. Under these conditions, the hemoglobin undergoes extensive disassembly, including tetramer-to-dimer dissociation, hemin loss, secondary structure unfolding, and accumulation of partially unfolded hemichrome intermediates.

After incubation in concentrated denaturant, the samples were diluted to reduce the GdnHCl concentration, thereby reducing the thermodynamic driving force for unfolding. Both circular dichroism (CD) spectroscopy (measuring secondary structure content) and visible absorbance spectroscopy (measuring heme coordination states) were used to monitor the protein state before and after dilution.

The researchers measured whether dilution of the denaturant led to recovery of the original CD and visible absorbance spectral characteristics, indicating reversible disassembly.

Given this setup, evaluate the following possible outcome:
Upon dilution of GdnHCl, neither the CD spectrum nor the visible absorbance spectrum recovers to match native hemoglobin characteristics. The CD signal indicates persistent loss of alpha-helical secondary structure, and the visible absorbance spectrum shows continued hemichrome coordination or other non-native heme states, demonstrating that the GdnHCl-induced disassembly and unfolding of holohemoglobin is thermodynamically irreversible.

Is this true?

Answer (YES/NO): NO